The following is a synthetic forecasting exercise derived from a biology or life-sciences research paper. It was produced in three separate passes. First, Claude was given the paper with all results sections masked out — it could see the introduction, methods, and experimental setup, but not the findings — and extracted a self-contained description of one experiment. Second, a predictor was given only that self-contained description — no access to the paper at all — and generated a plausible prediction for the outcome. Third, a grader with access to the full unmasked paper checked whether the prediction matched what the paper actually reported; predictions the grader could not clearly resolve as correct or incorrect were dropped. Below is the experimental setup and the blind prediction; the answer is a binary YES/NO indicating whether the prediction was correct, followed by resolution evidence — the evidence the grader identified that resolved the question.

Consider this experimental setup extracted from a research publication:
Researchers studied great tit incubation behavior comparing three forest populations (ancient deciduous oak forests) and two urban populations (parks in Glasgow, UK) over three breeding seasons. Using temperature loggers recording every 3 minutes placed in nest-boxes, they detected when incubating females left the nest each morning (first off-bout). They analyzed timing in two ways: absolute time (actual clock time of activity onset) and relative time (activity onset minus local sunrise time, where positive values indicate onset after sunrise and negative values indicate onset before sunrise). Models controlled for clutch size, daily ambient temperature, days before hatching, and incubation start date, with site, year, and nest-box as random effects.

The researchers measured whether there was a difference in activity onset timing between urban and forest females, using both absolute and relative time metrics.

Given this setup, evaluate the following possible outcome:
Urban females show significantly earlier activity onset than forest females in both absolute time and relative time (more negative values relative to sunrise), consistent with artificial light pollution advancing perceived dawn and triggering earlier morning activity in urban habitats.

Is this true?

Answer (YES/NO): NO